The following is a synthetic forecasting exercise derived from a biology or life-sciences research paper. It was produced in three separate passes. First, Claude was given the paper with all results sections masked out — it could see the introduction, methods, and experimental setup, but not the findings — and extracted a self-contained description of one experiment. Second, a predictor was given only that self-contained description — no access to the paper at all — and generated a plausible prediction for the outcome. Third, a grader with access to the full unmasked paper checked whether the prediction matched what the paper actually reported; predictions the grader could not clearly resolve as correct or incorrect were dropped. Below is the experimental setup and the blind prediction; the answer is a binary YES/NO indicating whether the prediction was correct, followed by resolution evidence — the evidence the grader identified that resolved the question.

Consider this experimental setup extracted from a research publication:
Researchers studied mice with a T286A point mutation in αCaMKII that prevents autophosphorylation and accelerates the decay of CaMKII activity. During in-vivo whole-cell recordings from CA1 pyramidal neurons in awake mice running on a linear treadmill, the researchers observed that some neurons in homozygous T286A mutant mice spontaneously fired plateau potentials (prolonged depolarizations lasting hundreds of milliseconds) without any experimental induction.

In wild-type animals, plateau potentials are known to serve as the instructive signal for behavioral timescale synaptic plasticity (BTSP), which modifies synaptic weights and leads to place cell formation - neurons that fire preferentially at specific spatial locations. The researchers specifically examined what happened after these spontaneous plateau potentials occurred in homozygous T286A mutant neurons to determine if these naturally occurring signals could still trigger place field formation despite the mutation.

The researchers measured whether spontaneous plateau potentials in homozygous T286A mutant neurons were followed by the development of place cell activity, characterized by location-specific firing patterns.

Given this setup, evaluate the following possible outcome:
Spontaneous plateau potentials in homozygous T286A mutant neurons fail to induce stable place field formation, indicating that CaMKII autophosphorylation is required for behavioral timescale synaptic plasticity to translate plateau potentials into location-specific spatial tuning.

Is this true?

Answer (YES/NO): YES